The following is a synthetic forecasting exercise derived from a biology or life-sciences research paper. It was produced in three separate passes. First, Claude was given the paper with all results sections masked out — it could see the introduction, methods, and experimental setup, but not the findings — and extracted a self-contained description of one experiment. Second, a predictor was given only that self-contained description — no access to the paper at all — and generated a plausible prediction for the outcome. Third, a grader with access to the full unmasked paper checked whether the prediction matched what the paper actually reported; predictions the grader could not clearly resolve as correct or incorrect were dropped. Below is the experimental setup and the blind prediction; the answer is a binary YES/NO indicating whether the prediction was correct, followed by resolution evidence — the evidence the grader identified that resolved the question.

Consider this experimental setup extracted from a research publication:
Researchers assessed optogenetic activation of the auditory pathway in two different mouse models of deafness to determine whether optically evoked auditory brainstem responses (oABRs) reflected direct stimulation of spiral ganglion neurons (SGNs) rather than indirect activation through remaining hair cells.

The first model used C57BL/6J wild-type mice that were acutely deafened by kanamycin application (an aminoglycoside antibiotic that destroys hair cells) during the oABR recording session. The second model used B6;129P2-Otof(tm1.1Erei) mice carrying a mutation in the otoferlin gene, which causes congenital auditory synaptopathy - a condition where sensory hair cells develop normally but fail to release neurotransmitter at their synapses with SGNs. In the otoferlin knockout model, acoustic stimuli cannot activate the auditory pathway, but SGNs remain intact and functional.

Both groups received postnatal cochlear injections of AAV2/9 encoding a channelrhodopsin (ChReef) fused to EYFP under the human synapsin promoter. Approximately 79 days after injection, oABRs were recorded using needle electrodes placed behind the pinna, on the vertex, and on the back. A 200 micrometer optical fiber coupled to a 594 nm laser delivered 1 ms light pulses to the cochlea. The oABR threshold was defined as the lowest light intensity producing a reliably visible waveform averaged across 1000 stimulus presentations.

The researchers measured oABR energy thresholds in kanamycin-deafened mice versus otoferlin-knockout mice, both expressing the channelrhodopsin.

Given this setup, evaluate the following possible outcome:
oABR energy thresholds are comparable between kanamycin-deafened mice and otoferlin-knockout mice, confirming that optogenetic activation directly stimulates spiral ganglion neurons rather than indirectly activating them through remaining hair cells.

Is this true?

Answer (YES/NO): YES